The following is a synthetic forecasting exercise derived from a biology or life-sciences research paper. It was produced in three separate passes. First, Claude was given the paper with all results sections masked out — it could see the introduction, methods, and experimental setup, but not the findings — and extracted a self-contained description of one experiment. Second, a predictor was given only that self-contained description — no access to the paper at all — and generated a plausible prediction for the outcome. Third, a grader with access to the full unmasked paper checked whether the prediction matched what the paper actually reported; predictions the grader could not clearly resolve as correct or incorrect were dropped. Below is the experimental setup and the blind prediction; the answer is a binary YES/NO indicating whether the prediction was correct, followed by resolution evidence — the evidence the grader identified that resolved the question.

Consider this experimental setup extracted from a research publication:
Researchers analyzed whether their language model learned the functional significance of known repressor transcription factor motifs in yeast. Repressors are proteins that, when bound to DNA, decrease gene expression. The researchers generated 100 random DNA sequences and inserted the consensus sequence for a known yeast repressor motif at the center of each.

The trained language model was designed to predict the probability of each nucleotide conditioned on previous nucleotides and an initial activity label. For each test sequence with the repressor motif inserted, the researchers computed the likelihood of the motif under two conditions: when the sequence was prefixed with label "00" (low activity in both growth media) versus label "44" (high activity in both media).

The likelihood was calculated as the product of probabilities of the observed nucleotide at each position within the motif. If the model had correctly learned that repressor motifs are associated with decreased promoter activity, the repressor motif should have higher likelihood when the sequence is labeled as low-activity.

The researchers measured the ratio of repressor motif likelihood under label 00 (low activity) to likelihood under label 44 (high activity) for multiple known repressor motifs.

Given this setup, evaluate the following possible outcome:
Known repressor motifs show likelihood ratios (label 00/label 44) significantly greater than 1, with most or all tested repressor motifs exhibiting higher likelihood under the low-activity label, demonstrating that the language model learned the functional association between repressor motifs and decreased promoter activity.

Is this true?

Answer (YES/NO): YES